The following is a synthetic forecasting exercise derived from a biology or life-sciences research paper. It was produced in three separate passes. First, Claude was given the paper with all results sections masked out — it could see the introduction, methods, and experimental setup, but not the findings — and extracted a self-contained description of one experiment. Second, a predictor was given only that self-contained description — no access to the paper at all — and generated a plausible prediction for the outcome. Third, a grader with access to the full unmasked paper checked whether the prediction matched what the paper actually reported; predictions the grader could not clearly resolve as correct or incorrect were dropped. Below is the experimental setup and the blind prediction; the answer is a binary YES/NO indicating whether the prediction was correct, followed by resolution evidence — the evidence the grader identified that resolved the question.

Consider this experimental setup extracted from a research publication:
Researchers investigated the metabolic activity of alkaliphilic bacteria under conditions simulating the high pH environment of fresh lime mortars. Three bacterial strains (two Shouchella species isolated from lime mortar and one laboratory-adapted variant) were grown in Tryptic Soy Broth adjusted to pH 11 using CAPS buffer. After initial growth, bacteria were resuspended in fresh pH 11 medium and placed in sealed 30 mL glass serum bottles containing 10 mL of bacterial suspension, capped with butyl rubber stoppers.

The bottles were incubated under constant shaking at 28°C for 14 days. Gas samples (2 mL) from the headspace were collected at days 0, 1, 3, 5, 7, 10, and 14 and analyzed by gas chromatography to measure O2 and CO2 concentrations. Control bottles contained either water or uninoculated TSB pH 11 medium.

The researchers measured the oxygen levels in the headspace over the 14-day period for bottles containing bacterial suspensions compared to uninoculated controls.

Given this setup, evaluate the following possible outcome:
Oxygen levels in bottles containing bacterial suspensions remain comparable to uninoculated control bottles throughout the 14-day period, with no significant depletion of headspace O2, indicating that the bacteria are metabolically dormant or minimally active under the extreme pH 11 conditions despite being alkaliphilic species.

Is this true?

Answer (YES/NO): NO